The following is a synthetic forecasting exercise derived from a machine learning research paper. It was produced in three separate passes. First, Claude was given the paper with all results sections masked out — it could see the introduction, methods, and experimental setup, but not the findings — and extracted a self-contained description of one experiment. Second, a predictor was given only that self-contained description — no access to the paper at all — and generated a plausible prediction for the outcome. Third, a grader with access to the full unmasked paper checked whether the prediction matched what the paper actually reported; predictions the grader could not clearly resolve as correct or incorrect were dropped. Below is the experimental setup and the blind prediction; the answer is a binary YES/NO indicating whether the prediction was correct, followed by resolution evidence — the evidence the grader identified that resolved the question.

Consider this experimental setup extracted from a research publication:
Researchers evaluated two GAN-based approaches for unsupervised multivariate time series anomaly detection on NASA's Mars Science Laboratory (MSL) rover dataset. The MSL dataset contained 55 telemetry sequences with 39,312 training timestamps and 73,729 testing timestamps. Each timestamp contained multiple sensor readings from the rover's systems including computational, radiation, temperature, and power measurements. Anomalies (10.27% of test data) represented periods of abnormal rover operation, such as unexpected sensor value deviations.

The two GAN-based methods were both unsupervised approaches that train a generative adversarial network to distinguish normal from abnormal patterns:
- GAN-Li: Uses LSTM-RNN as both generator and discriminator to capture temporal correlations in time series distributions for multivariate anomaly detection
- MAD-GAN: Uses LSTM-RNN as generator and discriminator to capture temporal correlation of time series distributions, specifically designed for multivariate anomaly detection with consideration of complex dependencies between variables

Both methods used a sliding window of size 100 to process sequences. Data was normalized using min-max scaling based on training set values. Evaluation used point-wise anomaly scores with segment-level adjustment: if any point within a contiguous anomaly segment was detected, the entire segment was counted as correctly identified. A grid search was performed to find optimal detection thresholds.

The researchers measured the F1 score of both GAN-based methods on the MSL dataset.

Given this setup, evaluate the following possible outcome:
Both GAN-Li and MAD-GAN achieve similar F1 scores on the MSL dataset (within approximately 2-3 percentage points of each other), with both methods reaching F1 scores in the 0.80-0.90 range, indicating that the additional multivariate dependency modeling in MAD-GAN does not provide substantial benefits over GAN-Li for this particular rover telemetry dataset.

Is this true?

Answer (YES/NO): NO